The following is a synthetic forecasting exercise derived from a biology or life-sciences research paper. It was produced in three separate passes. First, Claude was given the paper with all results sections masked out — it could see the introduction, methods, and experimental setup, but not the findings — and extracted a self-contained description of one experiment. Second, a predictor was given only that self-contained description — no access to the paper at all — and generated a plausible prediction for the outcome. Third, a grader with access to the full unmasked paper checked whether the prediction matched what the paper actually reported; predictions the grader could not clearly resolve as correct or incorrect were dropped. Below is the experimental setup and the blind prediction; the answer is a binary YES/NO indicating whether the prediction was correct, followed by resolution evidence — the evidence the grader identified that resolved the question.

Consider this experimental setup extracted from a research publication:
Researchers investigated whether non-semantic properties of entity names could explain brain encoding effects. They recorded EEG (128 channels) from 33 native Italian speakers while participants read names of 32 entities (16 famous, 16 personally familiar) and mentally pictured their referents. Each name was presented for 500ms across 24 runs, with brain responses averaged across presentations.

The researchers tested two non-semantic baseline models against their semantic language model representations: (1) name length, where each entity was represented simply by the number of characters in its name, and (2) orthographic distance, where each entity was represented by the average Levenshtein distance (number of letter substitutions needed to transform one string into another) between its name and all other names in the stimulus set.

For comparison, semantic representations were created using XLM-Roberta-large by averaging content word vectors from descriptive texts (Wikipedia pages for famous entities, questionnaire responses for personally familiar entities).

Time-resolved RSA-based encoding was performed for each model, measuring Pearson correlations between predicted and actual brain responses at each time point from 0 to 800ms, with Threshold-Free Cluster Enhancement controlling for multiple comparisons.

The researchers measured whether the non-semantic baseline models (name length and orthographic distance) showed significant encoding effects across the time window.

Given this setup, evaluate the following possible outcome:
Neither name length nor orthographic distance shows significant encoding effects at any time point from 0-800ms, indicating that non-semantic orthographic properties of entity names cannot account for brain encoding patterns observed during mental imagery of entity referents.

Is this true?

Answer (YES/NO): YES